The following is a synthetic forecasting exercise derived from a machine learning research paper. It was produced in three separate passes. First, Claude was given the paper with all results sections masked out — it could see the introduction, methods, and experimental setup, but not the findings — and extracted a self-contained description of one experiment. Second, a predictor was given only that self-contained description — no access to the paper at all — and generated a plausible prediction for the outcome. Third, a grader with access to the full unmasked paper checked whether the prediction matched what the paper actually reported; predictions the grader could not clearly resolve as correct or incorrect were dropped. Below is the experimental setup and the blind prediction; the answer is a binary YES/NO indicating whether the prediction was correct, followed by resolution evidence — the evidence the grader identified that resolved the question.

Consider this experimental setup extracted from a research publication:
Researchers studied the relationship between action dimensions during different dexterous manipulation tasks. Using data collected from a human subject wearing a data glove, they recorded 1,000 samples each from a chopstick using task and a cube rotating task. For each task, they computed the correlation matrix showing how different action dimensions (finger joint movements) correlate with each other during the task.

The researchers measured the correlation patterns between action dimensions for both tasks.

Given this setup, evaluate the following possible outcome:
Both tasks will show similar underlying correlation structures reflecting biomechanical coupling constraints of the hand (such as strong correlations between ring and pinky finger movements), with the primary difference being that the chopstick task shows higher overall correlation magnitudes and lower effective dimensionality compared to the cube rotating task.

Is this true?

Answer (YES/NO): NO